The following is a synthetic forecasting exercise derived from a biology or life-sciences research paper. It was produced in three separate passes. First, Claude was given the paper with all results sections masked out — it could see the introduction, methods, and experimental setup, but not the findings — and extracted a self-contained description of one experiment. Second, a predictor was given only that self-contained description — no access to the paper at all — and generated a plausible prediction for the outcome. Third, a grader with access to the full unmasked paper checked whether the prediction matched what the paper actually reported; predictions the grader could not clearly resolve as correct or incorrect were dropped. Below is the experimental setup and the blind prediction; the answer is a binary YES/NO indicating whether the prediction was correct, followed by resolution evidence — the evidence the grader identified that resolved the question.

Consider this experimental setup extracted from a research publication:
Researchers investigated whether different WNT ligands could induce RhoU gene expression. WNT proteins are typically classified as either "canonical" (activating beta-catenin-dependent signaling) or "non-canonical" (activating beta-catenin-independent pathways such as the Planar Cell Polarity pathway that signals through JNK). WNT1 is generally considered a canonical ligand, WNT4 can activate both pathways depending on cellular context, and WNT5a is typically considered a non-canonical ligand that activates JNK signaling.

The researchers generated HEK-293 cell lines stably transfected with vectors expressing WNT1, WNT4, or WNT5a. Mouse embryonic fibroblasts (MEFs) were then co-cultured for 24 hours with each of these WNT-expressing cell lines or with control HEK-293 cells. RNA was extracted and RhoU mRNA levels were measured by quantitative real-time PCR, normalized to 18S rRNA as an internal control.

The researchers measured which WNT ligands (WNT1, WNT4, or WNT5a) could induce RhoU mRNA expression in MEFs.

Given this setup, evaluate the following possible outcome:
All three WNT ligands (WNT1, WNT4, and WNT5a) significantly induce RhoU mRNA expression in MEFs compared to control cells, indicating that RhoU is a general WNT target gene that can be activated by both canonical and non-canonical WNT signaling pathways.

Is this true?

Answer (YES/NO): NO